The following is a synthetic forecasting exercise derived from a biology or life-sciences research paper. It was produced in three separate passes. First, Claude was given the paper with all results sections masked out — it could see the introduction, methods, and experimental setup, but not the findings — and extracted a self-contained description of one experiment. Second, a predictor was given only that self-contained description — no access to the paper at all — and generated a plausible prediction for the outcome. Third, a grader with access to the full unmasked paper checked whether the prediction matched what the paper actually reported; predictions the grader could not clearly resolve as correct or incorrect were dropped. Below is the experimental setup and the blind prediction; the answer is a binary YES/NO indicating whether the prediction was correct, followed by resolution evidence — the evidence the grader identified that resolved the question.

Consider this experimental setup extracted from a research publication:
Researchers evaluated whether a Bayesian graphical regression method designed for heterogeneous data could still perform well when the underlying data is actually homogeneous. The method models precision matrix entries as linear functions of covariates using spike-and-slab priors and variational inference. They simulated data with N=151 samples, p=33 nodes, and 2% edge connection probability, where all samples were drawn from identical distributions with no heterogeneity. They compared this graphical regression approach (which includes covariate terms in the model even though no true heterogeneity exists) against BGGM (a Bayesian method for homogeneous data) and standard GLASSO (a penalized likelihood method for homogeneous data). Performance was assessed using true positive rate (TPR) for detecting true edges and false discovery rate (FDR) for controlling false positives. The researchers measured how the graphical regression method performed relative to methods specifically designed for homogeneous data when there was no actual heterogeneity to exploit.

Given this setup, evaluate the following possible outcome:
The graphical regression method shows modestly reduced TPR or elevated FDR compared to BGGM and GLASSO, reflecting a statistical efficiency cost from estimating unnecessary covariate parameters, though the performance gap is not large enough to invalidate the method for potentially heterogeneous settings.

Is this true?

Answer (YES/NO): NO